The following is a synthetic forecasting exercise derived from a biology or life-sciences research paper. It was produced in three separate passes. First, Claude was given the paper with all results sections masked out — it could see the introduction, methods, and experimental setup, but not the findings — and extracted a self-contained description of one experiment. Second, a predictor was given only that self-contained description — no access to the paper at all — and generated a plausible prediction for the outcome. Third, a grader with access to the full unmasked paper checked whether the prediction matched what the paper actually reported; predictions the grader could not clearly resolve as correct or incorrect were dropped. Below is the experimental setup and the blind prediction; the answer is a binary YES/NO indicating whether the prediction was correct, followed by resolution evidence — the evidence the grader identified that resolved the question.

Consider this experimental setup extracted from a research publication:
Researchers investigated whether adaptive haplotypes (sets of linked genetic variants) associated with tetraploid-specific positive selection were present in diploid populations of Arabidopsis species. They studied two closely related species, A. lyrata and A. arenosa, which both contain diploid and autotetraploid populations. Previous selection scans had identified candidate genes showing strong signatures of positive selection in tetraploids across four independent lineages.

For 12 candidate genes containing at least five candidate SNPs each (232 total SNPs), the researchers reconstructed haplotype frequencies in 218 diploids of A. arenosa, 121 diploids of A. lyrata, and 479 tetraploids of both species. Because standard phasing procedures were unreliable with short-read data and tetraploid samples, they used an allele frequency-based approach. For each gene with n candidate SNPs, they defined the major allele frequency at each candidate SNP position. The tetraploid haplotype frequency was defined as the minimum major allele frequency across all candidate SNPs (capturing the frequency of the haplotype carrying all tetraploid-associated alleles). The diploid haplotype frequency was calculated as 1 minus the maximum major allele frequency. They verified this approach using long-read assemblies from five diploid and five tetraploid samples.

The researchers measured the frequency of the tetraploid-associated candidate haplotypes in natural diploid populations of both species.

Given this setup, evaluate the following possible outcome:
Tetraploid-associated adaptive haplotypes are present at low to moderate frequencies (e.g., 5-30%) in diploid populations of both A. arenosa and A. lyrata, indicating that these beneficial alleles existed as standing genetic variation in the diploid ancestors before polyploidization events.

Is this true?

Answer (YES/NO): NO